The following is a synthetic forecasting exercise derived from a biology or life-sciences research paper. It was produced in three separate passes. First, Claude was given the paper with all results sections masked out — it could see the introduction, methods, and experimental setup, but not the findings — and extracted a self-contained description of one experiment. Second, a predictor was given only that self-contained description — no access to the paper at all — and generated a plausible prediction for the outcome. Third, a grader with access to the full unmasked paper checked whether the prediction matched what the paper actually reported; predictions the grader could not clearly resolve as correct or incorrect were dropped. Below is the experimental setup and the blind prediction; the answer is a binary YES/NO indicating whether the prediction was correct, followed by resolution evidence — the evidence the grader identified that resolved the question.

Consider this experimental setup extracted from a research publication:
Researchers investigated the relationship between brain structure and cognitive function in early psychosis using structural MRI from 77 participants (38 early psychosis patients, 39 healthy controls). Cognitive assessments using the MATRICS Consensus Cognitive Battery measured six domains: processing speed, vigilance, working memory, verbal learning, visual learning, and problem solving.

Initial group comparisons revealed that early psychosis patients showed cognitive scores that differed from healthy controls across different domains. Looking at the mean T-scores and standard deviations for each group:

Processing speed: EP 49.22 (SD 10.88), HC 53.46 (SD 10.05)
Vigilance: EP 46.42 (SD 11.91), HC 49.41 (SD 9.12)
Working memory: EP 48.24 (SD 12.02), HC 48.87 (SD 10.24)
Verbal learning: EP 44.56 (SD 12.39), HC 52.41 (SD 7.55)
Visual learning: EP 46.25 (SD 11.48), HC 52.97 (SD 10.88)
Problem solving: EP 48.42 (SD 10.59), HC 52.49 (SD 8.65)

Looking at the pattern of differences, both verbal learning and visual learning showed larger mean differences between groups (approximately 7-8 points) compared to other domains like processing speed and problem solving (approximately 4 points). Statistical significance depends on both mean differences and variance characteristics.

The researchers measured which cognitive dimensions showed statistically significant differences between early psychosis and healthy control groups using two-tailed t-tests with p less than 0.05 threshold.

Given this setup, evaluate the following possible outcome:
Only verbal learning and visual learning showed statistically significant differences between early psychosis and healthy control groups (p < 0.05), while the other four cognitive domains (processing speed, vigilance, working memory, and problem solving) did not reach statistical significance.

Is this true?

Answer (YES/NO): NO